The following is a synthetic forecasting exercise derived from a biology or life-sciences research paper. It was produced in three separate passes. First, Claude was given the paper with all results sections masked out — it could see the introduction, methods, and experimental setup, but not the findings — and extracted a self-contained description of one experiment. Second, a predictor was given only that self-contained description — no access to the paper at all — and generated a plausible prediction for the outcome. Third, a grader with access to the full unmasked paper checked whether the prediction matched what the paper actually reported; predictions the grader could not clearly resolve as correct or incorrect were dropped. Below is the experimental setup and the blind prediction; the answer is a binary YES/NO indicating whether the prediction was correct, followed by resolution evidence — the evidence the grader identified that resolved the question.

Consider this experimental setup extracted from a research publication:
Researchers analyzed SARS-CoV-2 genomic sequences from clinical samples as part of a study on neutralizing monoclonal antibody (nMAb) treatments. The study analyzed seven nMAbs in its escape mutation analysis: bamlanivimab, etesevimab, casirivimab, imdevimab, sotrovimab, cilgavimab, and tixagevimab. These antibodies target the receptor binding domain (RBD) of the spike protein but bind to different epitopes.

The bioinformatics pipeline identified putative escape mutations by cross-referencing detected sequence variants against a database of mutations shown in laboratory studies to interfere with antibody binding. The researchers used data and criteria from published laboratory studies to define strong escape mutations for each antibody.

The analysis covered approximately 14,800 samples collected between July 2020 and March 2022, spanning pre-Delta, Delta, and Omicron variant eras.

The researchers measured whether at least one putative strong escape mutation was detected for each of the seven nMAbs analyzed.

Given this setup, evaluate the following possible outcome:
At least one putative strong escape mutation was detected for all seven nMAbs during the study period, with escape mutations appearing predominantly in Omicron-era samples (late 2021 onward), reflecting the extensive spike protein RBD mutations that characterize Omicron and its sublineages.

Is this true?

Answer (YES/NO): NO